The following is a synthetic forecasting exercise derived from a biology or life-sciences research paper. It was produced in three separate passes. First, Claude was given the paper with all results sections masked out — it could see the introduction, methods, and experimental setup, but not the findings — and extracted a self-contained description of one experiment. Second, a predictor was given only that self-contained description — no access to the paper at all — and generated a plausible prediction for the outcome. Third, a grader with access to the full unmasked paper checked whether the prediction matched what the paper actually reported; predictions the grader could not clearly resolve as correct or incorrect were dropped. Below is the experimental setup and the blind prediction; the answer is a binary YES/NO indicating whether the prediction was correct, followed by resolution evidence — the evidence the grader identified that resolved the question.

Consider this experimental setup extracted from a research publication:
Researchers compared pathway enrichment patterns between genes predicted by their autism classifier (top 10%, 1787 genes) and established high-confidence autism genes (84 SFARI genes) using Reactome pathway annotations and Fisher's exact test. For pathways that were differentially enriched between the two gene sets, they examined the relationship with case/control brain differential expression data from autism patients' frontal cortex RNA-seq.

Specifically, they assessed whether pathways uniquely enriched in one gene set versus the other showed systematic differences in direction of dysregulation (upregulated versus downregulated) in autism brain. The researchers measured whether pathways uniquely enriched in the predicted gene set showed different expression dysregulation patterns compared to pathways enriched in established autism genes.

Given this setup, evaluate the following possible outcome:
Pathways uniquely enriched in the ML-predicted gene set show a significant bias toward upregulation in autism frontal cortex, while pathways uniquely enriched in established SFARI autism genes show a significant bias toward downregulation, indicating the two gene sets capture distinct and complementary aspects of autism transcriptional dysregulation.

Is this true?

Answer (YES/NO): YES